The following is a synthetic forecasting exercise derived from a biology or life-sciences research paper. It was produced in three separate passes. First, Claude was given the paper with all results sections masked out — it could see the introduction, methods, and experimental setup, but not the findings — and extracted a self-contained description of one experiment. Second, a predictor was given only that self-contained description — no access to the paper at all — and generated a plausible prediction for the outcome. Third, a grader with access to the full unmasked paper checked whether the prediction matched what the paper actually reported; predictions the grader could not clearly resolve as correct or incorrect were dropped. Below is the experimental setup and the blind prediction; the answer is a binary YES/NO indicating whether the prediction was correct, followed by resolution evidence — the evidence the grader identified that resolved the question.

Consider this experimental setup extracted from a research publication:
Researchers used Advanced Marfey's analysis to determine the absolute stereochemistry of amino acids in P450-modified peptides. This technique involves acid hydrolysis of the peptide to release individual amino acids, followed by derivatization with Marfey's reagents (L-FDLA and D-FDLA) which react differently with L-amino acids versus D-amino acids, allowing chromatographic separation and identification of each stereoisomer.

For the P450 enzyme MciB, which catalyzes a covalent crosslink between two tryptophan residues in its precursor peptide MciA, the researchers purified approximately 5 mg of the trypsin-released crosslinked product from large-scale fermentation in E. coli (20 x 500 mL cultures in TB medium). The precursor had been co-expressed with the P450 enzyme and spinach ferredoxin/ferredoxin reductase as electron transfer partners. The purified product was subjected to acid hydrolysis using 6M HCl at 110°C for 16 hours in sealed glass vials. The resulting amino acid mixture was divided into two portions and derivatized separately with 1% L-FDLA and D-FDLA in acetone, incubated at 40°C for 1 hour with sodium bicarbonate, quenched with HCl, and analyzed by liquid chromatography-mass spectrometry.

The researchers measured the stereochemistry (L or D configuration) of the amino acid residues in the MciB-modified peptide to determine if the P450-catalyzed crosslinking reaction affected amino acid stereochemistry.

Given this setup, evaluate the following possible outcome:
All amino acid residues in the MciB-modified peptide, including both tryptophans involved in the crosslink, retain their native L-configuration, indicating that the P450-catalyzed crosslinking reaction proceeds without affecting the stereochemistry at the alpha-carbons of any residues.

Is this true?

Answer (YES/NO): NO